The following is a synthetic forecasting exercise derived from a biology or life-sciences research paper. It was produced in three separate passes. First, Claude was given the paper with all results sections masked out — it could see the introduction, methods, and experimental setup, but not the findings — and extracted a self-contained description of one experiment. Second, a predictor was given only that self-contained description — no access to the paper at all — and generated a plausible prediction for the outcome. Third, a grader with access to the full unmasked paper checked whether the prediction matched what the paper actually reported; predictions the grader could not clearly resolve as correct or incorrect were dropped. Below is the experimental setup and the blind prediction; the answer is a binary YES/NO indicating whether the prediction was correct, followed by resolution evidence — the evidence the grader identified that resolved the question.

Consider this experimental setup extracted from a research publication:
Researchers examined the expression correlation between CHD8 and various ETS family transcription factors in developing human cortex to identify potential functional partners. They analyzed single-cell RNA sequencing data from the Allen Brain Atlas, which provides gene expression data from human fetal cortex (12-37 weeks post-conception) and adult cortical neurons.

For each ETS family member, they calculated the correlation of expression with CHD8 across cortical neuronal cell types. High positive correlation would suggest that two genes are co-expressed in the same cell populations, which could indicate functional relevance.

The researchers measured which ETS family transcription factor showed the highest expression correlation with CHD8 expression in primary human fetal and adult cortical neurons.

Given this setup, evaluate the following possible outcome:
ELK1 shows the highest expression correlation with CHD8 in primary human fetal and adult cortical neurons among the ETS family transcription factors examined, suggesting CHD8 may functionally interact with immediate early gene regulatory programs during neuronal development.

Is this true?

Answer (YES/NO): YES